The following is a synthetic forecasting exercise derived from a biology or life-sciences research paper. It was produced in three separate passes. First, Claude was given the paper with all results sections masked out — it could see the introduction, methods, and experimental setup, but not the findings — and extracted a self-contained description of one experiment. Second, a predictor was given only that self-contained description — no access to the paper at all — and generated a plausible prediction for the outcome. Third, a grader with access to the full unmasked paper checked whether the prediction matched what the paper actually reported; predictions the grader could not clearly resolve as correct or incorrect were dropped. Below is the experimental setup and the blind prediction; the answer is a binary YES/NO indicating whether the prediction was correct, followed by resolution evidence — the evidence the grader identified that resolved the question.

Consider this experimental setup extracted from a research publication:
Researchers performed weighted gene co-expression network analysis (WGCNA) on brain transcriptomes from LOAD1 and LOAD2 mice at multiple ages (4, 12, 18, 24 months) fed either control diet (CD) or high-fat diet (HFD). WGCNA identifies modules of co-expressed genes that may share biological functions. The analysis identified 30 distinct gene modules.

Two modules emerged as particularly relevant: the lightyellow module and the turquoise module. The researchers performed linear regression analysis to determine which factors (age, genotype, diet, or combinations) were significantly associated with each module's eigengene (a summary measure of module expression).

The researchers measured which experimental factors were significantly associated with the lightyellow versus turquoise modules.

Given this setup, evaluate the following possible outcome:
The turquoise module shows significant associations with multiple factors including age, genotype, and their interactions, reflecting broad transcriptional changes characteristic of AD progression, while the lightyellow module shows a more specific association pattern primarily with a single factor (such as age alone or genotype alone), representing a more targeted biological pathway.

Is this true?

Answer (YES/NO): NO